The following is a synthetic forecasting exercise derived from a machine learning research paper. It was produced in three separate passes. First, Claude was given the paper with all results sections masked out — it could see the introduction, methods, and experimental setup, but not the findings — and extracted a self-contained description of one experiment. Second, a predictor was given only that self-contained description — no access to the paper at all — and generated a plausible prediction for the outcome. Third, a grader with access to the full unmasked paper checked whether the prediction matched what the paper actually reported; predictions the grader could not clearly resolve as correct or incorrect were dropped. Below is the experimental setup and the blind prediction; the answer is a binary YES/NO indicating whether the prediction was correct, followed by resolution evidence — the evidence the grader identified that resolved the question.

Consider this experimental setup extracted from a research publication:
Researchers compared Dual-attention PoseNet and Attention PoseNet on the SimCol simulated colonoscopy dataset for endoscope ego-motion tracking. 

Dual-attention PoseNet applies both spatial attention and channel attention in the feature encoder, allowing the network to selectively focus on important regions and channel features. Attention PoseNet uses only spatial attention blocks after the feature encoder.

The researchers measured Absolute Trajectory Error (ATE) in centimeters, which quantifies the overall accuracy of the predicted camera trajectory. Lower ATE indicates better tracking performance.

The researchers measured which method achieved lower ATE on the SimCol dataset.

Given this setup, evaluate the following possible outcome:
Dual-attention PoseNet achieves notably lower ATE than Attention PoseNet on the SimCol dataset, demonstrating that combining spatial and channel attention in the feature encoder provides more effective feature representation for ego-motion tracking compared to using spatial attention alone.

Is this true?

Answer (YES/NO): YES